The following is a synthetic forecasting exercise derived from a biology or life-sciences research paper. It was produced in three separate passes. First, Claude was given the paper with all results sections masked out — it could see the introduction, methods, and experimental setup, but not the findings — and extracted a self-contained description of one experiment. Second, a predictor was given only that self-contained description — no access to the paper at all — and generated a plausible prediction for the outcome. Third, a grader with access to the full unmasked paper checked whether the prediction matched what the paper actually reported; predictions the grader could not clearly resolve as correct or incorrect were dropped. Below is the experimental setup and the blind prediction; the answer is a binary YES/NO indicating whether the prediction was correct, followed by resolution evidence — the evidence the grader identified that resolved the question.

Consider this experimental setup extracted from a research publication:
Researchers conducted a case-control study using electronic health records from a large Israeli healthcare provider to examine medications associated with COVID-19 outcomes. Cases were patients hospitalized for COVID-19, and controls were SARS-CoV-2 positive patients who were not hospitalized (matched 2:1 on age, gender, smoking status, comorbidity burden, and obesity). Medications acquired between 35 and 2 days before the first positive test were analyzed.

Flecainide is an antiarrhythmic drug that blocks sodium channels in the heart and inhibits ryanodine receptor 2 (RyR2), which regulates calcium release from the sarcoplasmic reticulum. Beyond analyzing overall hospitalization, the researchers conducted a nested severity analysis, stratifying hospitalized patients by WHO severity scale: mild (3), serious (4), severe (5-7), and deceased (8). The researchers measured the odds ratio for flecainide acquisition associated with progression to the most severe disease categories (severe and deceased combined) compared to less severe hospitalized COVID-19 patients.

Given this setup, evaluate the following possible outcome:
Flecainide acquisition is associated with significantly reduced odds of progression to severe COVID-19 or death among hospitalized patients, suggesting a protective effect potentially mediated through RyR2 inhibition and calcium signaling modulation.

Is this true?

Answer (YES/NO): YES